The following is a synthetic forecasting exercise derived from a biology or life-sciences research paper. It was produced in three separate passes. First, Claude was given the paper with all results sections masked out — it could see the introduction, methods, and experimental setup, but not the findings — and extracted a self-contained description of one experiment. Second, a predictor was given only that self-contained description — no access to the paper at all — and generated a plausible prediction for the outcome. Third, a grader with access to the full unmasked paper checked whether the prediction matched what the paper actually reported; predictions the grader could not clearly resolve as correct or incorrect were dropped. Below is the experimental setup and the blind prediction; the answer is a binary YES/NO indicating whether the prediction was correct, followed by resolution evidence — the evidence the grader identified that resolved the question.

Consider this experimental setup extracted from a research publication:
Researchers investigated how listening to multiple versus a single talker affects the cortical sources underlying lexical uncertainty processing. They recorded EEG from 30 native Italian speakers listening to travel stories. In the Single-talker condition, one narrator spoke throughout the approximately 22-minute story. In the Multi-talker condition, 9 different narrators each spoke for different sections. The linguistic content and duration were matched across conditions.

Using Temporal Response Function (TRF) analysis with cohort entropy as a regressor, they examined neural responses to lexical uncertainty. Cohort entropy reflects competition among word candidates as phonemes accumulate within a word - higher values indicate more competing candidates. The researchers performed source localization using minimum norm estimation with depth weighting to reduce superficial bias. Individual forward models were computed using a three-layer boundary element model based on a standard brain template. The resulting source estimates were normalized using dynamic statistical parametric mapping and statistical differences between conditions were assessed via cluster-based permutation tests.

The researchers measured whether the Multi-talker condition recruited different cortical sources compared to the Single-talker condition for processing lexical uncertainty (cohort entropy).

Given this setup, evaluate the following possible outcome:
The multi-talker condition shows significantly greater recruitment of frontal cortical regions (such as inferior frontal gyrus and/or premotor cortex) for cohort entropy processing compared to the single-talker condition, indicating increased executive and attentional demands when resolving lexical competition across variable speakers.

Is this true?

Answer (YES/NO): NO